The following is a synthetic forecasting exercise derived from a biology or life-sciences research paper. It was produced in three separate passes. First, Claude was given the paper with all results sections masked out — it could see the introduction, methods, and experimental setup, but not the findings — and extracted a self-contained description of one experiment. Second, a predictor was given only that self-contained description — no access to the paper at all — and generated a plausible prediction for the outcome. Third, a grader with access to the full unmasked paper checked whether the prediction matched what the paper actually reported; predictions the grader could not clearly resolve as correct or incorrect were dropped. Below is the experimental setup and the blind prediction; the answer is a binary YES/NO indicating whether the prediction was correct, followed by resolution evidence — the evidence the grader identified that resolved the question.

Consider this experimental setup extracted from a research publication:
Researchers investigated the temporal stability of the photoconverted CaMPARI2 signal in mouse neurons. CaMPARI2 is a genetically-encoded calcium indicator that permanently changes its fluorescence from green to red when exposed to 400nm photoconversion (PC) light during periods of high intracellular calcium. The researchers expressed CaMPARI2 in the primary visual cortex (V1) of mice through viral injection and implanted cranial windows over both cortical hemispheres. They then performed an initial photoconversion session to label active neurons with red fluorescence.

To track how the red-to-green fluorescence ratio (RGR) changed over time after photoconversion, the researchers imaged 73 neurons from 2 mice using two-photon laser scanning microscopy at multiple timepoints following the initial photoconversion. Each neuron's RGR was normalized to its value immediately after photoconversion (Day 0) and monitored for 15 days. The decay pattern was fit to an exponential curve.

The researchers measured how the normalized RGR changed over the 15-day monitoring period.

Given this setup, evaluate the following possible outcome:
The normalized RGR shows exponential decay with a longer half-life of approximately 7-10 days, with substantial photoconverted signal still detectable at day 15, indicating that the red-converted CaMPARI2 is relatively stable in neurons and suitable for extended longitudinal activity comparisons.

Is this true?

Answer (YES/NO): NO